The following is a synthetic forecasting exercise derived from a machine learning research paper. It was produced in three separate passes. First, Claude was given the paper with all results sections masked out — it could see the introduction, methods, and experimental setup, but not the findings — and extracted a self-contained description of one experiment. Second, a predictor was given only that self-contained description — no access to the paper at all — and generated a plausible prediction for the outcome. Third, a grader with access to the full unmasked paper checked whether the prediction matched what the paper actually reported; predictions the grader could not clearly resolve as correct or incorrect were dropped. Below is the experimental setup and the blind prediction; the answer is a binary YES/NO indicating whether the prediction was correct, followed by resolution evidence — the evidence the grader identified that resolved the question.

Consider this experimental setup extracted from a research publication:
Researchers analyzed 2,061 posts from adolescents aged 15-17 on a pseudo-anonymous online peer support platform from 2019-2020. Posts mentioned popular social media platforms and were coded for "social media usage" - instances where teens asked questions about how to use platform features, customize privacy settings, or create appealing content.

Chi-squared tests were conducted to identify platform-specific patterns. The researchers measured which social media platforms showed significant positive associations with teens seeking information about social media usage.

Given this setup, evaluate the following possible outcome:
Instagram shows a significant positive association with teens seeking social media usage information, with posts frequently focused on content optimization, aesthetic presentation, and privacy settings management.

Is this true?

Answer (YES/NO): NO